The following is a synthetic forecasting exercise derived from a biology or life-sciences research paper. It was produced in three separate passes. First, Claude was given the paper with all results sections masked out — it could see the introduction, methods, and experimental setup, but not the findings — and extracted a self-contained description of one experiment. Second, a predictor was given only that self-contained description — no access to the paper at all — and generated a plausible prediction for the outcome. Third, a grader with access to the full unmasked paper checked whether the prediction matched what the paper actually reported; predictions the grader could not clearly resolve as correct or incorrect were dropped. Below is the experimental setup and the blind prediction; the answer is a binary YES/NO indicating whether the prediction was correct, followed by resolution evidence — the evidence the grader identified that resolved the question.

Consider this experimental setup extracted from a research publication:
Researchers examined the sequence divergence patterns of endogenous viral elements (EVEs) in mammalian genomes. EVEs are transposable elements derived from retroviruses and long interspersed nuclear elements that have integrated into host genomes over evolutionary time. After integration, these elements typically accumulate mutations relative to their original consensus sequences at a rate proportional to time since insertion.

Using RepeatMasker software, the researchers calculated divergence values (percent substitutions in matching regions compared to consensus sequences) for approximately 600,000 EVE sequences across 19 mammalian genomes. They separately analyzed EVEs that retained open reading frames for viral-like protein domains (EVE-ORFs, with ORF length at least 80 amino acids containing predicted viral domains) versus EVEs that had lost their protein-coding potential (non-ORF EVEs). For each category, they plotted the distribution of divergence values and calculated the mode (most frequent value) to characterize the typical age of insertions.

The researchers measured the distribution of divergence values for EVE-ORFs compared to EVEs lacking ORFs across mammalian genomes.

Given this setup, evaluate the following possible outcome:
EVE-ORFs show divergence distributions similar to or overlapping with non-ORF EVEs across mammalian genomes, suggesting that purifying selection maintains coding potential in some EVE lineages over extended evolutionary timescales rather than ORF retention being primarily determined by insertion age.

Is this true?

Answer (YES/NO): NO